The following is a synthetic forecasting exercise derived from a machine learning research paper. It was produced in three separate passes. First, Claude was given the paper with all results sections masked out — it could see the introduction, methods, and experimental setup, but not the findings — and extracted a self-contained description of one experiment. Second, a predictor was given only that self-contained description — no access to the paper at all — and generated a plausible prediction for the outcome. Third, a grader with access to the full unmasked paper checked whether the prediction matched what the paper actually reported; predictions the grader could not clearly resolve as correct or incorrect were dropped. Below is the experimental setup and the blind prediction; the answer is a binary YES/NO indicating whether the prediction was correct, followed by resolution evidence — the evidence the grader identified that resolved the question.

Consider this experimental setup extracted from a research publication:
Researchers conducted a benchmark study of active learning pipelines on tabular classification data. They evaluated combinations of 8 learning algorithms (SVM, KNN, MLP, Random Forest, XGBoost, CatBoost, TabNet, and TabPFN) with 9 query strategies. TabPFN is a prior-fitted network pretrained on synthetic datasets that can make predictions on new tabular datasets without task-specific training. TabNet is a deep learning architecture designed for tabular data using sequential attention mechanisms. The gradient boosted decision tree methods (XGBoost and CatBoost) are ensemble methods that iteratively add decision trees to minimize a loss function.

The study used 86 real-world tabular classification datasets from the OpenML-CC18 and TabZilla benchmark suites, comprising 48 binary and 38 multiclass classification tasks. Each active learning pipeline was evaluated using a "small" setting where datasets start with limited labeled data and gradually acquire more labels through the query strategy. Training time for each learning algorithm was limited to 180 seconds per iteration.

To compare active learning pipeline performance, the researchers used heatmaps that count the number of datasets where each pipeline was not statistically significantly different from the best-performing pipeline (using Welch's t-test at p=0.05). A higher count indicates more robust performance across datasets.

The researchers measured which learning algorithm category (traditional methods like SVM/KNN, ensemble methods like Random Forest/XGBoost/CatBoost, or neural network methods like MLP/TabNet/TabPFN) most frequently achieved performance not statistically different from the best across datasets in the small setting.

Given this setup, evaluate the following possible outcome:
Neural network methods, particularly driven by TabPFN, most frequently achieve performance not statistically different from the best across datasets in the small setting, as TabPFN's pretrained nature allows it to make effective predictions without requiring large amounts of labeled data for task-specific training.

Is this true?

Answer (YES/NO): NO